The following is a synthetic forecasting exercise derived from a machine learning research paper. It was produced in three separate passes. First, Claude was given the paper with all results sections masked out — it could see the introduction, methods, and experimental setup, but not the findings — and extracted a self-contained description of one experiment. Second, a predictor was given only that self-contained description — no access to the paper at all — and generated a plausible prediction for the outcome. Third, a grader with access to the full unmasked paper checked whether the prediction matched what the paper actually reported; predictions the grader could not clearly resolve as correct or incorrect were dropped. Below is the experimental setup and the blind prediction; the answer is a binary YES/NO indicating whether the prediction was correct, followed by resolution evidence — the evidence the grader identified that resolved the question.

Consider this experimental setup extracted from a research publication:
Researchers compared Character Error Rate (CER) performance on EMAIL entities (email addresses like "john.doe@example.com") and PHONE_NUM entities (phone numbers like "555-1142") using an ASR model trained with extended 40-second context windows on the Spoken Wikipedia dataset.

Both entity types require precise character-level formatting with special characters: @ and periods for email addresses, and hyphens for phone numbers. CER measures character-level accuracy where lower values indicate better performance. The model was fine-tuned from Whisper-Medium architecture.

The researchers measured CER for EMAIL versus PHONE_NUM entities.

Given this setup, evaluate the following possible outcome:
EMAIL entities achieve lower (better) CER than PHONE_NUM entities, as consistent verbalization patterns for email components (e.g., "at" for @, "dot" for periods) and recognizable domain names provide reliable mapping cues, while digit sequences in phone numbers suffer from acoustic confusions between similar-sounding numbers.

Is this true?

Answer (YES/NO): NO